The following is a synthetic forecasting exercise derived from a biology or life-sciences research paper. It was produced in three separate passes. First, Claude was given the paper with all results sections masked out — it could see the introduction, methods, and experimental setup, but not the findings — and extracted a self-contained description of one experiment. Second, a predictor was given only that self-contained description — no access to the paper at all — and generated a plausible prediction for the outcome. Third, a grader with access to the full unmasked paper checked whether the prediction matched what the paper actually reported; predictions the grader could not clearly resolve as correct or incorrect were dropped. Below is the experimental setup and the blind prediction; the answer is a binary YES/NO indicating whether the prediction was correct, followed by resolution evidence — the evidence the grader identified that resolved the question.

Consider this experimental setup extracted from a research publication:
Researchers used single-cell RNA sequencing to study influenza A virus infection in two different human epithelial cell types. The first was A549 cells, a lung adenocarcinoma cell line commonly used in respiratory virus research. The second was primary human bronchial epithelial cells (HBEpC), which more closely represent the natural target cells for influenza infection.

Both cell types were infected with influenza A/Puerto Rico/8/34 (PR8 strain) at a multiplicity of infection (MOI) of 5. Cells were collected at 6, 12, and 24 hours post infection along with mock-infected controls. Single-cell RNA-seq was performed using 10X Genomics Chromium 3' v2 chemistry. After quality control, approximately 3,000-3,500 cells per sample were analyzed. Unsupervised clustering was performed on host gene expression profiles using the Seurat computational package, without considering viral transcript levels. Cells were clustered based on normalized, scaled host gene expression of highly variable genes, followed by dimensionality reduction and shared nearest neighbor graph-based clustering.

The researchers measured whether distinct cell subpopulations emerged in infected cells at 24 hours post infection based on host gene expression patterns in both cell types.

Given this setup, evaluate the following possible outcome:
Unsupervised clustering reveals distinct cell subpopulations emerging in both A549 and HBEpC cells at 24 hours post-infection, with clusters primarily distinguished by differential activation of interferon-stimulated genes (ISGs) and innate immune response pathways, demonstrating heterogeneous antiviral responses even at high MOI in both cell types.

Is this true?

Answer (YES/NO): NO